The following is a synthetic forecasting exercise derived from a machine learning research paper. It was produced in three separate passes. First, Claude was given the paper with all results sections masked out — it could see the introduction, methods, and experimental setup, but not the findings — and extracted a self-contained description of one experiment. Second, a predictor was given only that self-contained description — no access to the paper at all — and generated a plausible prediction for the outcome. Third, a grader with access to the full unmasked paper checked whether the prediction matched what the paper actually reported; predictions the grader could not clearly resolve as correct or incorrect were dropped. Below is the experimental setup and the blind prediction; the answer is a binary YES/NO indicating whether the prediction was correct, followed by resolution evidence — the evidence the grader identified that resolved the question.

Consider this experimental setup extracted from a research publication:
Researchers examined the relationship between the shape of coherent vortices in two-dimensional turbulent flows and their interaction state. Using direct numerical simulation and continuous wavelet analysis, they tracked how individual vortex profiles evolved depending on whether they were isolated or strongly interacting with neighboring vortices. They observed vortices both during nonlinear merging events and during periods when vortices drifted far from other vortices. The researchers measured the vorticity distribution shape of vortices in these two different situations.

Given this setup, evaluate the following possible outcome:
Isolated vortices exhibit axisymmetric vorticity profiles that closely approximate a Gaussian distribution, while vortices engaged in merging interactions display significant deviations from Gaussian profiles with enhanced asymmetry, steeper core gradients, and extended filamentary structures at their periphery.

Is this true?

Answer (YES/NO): YES